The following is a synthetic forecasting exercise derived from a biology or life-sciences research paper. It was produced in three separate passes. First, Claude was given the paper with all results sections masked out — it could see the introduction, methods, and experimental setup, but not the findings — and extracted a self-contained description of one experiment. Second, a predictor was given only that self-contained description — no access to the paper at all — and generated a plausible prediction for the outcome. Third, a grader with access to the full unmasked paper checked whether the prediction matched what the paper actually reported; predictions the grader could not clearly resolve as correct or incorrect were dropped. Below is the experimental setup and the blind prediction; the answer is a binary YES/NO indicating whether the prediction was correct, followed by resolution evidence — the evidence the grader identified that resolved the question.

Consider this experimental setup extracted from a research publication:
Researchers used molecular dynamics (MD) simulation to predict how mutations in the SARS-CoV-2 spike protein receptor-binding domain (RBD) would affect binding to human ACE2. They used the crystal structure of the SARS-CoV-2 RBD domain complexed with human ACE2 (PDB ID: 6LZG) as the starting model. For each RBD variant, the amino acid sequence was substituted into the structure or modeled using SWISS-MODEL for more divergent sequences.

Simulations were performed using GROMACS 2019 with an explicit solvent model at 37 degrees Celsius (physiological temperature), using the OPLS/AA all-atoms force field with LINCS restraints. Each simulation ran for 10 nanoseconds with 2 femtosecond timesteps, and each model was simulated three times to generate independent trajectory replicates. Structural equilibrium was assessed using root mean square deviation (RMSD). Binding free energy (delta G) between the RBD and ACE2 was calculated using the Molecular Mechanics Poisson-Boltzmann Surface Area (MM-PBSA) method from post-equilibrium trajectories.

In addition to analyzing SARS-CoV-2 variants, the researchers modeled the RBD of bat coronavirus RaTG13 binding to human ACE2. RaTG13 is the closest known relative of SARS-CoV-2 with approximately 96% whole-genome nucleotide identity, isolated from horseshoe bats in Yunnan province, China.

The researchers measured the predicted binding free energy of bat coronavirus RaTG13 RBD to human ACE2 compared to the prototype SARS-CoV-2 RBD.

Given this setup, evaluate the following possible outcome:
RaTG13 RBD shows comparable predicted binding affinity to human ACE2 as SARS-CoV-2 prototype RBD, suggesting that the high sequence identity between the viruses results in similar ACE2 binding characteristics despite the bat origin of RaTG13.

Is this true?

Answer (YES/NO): NO